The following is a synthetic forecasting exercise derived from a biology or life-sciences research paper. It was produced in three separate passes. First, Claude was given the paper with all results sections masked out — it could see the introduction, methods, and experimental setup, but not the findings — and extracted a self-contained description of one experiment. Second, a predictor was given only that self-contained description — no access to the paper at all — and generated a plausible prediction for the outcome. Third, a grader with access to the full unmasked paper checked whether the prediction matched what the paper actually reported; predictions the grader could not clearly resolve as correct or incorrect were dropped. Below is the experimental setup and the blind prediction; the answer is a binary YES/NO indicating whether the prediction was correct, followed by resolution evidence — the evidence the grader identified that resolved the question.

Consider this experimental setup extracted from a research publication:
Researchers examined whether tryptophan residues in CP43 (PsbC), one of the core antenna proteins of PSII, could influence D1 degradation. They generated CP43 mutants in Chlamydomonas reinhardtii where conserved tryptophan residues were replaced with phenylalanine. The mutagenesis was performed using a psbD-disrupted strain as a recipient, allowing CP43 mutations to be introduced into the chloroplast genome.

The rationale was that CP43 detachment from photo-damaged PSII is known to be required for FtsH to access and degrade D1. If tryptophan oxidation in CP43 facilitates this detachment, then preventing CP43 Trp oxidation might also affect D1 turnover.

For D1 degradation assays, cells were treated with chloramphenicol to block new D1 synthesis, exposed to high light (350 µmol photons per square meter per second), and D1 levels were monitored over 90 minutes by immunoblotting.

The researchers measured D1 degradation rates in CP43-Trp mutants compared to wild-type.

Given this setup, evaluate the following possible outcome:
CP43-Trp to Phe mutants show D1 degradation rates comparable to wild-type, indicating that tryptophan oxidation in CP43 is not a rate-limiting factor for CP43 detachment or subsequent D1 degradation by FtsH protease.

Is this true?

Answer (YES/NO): YES